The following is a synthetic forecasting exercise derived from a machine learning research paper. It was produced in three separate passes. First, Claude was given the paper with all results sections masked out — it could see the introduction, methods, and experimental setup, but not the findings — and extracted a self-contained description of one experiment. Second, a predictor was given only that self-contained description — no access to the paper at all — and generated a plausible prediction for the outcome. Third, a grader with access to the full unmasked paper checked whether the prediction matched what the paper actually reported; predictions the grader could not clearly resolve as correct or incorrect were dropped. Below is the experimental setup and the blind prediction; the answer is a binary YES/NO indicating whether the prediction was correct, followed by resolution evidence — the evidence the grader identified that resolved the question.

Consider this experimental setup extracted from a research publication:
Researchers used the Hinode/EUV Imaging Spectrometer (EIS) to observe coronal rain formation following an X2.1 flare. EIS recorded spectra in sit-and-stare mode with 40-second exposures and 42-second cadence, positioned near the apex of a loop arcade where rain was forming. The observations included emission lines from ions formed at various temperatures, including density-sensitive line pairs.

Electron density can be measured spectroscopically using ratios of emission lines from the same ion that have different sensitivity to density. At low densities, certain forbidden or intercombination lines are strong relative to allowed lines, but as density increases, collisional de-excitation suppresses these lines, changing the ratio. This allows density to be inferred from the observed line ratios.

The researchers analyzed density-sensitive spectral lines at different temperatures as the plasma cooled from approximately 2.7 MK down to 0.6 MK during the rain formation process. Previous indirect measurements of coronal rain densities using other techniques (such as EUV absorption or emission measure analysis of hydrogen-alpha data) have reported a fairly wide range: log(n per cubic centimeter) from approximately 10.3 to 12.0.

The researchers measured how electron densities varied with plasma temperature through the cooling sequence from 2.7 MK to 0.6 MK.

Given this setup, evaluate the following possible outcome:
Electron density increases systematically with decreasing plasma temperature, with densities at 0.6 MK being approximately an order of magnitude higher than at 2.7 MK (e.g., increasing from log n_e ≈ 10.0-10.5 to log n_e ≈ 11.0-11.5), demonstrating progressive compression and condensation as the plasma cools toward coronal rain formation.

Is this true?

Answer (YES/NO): NO